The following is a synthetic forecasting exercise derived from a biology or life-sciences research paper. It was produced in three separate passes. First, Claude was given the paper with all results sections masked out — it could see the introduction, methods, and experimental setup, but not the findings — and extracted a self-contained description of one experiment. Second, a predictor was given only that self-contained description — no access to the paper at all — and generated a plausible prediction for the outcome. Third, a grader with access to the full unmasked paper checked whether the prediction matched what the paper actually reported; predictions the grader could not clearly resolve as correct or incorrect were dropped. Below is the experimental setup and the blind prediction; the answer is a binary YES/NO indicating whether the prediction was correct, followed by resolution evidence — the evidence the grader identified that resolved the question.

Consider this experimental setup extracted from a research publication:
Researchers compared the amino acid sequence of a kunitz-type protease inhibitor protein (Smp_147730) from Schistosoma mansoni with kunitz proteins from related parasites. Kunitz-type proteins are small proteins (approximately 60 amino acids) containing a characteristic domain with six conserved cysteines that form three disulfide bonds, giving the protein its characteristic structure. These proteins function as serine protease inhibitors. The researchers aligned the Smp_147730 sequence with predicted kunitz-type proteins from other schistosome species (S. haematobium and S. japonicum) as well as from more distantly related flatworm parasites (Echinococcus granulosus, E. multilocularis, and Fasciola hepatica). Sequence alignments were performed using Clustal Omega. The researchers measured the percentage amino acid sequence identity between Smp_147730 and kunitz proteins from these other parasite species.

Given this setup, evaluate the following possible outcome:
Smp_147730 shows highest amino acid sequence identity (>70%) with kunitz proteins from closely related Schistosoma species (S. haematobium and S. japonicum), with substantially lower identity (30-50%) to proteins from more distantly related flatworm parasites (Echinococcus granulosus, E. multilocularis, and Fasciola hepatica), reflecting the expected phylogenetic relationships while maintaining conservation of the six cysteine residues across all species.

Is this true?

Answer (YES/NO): NO